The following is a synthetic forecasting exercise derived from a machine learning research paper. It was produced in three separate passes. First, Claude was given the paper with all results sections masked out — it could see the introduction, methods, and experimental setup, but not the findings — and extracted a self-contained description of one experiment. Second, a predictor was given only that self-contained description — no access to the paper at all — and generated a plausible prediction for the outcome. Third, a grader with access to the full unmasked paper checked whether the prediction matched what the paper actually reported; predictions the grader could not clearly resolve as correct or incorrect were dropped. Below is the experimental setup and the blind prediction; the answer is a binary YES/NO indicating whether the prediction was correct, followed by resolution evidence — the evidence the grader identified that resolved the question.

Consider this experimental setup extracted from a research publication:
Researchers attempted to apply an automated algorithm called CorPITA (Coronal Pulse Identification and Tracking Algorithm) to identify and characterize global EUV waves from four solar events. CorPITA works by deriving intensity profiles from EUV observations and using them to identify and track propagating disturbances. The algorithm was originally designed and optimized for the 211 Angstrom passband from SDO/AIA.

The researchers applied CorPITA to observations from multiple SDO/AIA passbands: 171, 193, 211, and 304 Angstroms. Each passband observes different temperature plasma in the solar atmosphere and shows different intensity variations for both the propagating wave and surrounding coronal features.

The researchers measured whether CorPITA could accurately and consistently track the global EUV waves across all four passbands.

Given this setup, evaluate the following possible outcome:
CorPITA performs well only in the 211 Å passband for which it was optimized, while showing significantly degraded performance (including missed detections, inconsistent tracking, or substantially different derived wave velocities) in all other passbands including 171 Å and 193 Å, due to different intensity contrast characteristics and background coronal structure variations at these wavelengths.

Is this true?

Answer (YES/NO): YES